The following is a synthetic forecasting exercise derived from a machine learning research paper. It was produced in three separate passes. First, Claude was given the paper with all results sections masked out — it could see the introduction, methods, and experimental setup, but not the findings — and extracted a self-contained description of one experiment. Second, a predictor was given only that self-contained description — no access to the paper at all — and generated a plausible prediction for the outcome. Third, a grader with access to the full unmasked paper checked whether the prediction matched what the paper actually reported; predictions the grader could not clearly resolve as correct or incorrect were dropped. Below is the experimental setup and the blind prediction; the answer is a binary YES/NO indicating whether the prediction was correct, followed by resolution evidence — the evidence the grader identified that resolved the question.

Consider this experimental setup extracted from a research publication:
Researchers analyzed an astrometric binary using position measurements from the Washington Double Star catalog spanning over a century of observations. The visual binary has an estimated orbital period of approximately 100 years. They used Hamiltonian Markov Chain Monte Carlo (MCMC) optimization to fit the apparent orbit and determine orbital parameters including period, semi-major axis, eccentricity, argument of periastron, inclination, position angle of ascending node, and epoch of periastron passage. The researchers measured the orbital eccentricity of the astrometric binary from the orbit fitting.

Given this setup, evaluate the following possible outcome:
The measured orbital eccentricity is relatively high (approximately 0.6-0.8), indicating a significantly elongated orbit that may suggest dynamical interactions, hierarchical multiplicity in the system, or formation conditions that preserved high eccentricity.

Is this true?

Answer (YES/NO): NO